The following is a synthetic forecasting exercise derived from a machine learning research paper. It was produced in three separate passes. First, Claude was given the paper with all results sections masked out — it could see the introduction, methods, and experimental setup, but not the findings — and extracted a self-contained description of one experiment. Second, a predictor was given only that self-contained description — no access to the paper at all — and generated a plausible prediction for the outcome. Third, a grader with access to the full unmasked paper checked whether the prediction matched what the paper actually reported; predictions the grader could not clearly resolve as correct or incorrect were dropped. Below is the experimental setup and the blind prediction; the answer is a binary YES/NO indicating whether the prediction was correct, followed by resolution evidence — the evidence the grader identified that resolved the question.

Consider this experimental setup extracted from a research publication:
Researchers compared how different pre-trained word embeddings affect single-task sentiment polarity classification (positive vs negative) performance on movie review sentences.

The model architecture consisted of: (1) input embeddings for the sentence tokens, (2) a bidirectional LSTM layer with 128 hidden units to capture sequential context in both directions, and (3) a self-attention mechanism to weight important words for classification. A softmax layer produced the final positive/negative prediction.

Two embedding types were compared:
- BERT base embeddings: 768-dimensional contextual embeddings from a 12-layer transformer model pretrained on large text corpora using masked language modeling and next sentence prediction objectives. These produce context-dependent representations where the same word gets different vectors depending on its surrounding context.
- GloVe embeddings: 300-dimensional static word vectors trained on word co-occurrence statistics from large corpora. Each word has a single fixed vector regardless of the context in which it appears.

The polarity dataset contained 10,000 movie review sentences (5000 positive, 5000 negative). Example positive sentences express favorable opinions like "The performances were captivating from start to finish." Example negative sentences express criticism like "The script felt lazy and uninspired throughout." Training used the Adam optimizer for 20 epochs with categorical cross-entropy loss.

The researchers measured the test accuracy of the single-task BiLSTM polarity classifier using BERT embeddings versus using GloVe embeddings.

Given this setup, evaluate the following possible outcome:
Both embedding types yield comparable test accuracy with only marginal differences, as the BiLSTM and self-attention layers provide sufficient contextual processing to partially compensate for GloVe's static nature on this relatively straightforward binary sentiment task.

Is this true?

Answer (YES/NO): YES